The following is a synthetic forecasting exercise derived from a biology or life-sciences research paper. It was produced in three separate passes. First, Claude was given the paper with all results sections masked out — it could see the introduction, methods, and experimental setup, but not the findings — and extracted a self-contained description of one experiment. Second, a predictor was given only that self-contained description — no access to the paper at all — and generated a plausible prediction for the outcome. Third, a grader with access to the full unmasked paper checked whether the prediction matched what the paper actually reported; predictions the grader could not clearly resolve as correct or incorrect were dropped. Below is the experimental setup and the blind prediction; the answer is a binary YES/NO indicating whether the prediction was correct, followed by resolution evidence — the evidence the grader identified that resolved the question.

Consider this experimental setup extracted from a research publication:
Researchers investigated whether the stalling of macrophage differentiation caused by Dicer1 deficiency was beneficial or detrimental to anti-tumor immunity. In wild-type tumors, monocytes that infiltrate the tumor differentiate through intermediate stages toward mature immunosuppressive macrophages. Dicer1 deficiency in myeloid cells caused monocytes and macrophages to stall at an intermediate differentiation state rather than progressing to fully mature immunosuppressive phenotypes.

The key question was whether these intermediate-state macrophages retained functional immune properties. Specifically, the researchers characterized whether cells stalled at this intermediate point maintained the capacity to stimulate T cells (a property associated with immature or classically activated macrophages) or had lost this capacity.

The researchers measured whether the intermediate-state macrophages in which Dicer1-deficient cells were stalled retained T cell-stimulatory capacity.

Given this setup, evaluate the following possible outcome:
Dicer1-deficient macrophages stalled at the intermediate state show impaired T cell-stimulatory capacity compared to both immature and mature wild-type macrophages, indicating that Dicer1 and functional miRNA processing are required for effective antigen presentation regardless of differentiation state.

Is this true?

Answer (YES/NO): NO